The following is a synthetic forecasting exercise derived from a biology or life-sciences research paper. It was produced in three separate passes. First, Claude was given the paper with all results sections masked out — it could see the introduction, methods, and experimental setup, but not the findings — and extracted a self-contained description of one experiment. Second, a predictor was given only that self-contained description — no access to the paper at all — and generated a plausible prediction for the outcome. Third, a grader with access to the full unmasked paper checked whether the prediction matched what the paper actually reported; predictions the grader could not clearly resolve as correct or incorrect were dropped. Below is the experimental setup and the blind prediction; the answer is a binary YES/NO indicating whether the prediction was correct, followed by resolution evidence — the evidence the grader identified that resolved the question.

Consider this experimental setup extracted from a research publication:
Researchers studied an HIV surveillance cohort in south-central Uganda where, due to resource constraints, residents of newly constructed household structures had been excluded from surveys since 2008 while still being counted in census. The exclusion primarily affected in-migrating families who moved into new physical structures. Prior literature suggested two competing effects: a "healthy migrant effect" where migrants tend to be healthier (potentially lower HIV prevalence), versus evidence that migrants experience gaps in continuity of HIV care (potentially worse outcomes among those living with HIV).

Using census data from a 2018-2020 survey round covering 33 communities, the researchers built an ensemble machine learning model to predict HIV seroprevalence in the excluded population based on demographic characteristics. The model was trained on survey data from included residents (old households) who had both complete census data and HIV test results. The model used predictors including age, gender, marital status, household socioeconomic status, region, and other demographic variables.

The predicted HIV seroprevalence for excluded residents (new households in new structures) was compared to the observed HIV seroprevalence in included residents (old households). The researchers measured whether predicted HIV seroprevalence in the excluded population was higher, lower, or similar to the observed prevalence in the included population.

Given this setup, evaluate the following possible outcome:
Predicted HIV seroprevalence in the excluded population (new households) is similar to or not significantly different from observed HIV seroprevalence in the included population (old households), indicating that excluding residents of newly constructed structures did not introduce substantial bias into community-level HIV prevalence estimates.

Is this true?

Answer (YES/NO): YES